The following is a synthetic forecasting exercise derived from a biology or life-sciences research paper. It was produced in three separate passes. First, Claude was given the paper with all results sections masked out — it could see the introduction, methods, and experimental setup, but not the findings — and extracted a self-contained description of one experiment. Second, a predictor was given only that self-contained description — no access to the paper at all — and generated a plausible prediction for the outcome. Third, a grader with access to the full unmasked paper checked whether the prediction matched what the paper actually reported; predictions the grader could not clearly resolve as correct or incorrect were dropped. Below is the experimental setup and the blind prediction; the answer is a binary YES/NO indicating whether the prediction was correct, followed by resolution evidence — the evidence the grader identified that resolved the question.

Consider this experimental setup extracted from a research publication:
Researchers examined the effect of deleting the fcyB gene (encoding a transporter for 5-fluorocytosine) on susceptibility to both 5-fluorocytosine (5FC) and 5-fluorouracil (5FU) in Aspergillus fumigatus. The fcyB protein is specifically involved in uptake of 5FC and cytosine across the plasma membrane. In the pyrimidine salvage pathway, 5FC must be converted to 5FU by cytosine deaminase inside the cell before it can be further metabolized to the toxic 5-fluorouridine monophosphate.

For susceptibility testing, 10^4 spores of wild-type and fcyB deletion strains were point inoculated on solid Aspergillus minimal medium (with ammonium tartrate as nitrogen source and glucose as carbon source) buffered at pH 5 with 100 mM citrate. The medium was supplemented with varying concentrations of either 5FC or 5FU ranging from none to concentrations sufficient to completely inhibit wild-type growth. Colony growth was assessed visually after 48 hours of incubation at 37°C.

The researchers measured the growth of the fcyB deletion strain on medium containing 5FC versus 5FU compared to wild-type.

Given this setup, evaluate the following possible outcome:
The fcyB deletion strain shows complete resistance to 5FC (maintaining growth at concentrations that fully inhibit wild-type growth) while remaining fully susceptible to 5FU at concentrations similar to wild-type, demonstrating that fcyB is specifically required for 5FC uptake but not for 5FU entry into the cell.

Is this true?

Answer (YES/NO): NO